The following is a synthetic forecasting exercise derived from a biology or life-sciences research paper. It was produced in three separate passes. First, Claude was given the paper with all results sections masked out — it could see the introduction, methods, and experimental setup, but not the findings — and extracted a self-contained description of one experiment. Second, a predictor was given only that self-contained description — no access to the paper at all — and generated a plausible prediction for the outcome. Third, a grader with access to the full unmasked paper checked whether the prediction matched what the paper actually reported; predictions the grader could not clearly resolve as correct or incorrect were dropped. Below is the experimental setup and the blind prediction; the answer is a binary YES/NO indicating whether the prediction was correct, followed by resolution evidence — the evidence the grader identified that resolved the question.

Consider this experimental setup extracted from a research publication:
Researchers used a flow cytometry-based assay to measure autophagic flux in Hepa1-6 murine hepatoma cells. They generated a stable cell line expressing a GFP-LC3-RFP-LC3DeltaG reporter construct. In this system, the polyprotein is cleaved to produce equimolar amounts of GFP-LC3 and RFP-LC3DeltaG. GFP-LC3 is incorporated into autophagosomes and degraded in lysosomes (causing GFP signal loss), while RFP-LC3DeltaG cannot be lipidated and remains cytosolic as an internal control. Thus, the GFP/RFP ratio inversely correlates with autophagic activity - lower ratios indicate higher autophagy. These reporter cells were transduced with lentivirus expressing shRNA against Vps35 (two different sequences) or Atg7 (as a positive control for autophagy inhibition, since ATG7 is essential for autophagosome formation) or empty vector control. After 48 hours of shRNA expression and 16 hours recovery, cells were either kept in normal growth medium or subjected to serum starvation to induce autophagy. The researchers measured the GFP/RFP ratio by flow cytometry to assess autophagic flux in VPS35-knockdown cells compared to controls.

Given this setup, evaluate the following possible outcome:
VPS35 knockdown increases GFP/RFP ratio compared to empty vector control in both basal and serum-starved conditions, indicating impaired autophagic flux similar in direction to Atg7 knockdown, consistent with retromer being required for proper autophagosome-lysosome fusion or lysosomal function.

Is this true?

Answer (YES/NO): NO